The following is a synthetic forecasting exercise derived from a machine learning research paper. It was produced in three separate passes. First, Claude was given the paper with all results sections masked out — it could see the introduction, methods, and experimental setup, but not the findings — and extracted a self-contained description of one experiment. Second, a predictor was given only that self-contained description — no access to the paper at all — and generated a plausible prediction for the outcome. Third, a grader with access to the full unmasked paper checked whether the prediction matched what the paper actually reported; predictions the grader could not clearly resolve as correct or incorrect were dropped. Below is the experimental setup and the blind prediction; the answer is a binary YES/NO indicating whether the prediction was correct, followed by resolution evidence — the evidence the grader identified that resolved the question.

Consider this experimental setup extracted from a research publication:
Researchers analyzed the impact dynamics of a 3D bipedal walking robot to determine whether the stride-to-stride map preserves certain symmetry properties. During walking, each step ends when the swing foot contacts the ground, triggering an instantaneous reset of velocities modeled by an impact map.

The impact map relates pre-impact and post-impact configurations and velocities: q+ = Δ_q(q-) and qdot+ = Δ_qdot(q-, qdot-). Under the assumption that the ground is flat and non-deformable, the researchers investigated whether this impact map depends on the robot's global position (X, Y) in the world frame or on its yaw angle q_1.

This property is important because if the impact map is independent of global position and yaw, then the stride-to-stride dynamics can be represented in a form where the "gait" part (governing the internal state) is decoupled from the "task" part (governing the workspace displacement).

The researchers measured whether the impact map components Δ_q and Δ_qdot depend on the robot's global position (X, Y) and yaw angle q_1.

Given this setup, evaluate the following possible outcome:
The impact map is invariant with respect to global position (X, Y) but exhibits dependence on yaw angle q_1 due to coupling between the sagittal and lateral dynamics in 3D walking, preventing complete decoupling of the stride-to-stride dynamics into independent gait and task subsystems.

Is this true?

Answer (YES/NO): NO